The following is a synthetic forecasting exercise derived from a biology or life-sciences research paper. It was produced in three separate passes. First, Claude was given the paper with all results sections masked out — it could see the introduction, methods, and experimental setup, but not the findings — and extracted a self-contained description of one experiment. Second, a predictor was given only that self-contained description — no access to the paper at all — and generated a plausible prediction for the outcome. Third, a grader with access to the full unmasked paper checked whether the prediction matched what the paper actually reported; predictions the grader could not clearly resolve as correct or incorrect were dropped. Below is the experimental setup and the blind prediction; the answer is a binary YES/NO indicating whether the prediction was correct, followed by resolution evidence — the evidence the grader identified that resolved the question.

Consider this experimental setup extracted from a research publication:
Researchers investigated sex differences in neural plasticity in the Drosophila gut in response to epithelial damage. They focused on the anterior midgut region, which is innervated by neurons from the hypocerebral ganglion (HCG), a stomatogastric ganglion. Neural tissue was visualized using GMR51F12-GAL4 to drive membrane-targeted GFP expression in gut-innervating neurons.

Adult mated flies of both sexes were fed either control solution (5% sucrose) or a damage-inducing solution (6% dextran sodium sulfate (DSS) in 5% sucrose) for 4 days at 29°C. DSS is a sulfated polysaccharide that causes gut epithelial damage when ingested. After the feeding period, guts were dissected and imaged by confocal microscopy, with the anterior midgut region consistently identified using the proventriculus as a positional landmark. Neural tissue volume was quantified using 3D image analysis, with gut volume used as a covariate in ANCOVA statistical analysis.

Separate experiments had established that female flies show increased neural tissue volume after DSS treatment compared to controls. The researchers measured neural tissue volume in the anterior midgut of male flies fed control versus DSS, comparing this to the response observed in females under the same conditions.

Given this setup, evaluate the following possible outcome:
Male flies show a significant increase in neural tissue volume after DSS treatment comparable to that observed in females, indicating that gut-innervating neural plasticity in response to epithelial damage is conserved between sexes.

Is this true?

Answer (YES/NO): NO